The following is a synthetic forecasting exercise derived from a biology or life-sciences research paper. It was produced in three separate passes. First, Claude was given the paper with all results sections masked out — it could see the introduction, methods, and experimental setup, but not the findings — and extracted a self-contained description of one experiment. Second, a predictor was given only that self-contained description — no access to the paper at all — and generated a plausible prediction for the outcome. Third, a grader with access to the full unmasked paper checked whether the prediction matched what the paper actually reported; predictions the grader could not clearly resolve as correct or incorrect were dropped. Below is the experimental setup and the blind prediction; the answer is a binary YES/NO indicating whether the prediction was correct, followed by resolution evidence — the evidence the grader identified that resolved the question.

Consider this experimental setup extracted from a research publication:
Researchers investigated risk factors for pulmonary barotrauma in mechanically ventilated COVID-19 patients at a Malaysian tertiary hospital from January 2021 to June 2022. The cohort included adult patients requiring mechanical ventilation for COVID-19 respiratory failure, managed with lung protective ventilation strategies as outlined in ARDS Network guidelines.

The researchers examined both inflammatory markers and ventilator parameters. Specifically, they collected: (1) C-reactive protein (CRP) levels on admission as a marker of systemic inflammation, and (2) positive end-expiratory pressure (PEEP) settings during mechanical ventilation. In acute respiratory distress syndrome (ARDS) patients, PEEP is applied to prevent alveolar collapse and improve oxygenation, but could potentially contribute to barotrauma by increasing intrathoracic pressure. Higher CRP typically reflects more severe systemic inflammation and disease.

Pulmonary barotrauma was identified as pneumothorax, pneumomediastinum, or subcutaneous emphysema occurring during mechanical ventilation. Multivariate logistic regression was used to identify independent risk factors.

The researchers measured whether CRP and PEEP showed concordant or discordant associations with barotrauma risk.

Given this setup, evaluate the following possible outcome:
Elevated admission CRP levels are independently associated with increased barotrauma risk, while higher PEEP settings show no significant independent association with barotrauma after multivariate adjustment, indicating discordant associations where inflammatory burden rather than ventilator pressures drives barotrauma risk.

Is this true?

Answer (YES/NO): NO